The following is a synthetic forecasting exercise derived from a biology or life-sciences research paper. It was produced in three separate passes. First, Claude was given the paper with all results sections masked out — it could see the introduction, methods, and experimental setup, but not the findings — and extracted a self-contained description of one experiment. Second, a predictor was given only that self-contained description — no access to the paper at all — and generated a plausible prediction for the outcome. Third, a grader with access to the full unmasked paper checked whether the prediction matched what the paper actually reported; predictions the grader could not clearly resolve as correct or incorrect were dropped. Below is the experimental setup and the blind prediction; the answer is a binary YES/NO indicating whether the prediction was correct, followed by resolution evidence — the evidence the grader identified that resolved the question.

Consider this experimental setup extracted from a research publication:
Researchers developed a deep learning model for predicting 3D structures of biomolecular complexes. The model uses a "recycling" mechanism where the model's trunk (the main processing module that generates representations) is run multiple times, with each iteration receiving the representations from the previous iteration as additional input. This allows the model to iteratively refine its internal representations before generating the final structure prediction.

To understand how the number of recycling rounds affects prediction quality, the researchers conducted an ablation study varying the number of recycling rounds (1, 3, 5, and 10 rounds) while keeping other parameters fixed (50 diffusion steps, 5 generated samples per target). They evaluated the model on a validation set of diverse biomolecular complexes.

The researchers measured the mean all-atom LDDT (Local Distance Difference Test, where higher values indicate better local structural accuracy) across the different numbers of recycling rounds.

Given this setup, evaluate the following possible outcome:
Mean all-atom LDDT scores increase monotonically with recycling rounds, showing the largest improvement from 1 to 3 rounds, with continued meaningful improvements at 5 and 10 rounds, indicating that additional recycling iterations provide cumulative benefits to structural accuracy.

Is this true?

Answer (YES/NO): NO